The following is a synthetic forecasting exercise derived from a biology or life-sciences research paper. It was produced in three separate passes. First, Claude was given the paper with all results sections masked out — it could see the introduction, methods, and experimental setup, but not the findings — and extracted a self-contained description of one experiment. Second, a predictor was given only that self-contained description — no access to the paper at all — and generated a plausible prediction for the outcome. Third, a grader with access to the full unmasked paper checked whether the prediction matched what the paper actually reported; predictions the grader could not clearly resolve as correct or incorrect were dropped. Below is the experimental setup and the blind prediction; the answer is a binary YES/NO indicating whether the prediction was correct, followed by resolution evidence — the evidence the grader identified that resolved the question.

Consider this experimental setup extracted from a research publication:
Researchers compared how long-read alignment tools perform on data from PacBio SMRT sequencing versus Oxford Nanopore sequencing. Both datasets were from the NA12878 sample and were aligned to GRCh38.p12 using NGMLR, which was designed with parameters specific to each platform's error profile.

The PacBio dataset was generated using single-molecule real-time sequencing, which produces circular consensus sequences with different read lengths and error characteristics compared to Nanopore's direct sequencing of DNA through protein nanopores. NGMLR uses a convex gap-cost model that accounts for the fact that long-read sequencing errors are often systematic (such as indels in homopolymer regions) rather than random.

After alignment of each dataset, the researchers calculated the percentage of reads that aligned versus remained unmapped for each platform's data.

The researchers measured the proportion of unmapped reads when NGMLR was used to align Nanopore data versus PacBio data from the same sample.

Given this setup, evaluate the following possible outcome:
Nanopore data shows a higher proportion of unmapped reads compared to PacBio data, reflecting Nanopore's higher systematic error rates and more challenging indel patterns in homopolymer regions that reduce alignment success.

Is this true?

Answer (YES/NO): NO